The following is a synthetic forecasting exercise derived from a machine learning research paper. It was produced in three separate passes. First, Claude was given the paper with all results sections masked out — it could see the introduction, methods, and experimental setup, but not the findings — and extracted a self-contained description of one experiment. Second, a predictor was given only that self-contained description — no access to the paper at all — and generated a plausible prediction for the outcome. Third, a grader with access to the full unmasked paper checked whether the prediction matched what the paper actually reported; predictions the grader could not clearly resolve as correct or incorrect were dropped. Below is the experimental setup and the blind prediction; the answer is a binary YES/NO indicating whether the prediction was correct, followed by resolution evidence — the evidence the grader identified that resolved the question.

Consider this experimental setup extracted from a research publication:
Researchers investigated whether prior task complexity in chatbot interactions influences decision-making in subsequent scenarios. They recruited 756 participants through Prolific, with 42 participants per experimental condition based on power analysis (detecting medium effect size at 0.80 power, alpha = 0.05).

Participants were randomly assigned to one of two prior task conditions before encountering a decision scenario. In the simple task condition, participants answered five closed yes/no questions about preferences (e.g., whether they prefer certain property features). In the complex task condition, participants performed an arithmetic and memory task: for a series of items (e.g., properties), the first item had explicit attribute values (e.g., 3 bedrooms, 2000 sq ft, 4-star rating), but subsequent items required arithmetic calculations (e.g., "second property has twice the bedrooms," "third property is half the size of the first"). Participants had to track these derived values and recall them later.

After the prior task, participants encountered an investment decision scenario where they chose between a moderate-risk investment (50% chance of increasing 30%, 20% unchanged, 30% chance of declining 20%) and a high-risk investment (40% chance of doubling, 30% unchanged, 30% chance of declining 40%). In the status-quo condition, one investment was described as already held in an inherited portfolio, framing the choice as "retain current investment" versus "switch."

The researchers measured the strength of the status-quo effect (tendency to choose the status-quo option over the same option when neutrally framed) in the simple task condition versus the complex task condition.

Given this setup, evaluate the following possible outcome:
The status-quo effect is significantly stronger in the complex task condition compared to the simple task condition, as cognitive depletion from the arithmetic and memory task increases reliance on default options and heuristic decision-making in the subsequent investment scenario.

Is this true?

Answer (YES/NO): NO